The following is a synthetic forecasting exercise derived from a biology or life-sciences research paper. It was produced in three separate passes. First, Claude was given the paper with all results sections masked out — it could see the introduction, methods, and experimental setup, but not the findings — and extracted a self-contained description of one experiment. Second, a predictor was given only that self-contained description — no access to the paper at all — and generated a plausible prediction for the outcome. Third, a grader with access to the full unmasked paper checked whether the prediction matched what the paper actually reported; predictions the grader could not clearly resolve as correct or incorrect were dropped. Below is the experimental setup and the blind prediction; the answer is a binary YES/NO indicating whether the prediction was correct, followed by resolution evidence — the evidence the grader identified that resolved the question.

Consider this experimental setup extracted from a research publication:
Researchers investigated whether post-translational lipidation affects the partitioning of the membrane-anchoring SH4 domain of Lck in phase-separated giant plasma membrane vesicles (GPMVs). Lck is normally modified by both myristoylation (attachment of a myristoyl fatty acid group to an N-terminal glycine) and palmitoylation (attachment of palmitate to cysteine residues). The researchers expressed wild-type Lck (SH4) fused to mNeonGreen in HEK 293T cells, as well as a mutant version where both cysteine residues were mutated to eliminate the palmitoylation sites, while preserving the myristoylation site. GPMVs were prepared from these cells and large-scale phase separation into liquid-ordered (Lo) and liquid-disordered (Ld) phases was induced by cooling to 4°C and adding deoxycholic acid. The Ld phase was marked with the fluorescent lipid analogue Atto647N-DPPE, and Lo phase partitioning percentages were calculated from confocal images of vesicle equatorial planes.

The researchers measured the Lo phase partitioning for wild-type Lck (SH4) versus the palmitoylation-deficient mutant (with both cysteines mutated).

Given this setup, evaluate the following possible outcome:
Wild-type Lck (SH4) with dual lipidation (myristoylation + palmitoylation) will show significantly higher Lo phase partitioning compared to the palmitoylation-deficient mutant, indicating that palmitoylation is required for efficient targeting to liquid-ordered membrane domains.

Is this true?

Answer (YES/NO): NO